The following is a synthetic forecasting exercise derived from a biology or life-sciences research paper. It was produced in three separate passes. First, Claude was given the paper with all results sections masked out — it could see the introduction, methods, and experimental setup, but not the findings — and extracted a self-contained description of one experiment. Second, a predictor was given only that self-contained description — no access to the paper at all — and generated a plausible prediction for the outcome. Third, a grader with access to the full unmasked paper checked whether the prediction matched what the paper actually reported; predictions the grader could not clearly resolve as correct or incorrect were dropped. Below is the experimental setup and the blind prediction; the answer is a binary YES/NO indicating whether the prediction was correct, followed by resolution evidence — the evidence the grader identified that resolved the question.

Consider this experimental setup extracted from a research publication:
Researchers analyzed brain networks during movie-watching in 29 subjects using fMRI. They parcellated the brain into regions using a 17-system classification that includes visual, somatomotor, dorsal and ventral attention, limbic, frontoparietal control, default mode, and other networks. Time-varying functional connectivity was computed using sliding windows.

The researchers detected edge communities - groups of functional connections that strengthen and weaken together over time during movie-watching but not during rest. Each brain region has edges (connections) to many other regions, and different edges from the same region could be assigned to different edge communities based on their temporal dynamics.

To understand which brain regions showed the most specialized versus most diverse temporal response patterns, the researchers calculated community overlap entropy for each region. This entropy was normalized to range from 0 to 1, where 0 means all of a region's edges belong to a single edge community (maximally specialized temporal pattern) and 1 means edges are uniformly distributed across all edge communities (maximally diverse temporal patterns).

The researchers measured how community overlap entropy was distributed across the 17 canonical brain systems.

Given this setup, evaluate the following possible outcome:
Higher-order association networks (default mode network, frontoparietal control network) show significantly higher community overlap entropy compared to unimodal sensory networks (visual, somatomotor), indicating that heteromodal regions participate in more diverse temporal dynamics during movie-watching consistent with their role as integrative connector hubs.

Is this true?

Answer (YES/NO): NO